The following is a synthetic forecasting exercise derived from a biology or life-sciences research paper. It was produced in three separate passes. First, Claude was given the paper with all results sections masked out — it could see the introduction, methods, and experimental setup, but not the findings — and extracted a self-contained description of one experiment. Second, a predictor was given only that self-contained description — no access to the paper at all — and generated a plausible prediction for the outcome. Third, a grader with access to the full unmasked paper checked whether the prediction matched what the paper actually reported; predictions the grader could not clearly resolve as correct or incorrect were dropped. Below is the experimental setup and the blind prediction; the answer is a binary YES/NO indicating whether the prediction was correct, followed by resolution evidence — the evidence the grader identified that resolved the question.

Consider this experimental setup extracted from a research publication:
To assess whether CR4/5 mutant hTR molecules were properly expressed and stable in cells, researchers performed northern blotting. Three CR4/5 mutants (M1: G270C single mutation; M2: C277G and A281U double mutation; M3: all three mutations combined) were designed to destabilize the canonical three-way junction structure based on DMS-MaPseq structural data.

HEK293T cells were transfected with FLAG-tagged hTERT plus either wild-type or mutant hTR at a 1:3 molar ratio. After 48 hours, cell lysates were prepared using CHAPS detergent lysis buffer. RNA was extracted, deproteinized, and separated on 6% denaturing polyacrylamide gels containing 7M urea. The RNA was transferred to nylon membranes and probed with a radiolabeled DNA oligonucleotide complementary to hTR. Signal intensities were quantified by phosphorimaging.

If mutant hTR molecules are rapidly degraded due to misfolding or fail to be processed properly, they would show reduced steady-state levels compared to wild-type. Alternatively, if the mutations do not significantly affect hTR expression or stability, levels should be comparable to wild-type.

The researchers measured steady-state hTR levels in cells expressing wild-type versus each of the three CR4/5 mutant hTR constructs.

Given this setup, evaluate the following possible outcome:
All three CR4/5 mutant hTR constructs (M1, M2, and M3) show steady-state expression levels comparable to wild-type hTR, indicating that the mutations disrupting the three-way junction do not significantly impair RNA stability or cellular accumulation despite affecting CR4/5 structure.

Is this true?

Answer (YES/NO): YES